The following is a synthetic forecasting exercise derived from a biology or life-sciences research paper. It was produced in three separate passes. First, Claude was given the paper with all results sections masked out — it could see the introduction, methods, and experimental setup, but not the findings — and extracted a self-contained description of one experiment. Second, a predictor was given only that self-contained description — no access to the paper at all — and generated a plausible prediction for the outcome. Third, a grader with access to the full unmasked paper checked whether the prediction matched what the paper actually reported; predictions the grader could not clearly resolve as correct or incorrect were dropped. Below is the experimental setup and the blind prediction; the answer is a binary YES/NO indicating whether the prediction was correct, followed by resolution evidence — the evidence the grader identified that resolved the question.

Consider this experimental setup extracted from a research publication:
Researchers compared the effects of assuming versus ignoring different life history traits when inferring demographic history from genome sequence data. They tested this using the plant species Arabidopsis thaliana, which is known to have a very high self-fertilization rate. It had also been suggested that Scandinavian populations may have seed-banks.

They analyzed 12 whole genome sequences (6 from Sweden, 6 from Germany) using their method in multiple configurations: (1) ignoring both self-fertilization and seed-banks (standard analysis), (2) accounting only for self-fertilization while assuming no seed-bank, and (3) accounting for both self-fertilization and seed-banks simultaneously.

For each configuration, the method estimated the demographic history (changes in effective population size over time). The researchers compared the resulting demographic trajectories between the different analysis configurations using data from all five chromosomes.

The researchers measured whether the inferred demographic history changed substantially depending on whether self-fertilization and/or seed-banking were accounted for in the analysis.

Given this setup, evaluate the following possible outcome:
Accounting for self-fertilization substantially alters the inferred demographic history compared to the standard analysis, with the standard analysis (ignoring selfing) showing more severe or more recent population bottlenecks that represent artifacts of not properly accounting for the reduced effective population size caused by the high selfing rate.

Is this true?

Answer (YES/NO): NO